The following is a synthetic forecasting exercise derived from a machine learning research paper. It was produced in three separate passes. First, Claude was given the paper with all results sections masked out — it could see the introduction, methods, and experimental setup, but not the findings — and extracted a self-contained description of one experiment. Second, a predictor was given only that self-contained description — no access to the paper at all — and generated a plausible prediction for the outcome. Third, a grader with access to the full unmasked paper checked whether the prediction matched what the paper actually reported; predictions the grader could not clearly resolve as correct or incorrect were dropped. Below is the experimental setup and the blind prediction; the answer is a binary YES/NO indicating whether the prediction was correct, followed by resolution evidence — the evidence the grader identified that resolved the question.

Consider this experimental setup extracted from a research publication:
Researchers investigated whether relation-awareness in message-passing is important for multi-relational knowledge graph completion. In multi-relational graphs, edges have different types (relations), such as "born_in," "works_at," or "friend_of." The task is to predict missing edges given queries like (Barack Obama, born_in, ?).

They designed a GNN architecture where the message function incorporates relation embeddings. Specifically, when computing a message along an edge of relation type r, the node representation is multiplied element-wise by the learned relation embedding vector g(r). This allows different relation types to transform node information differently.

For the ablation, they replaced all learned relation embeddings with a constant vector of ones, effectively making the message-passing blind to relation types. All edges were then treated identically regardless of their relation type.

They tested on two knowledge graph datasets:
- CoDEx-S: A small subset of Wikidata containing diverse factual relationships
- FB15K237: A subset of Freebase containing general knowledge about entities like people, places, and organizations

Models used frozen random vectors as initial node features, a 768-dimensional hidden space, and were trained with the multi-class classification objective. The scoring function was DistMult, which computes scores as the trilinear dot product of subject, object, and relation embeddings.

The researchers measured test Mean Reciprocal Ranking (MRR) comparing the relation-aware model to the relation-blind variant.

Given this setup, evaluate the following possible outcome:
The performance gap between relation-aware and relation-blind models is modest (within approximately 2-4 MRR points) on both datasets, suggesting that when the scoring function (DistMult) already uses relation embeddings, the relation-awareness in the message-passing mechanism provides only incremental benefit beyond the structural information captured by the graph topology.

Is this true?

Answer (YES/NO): NO